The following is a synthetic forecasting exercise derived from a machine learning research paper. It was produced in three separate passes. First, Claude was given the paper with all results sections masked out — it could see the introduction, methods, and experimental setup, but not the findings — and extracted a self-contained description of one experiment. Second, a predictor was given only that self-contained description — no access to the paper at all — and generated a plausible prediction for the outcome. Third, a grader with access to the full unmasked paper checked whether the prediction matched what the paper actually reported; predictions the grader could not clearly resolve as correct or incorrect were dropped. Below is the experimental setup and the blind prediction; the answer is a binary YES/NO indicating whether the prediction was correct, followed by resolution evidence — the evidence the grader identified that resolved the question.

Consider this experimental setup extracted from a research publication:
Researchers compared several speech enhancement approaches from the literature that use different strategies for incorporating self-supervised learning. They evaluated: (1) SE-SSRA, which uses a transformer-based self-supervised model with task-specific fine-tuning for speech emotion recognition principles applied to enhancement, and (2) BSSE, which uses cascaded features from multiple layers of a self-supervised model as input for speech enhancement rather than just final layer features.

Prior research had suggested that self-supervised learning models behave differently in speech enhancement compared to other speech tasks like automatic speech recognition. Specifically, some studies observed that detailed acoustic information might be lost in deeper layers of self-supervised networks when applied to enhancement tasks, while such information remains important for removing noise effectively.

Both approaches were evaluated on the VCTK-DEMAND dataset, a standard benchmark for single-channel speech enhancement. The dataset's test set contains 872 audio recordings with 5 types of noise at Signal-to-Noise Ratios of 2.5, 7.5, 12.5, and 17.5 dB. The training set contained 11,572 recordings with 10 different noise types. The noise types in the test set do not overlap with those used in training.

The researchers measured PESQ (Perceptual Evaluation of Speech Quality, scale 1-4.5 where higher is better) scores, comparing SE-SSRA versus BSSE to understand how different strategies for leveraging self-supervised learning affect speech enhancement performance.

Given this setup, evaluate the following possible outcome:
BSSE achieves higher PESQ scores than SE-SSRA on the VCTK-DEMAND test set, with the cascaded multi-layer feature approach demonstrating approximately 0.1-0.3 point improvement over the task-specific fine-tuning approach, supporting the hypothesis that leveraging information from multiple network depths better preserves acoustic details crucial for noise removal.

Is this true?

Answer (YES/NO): NO